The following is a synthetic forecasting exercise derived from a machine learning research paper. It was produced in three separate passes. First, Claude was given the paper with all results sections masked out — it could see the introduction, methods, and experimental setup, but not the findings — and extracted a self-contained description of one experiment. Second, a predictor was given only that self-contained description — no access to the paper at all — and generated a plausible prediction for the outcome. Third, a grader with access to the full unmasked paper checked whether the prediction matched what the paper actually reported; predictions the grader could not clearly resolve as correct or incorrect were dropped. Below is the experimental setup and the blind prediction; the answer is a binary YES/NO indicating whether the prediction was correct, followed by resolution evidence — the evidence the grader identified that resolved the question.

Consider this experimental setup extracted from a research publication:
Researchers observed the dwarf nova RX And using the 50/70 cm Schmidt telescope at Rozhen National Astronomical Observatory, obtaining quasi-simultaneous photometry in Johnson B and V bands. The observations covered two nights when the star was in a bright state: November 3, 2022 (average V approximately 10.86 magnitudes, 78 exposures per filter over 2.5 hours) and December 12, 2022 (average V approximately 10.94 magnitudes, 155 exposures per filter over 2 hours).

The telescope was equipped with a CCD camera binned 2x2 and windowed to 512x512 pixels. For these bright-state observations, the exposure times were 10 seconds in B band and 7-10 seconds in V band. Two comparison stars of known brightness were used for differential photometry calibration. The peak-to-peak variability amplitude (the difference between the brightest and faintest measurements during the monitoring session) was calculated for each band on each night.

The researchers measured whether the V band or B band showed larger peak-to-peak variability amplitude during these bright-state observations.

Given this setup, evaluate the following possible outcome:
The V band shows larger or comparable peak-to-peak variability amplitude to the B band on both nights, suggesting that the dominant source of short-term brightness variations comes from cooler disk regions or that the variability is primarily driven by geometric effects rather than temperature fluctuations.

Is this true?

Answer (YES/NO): YES